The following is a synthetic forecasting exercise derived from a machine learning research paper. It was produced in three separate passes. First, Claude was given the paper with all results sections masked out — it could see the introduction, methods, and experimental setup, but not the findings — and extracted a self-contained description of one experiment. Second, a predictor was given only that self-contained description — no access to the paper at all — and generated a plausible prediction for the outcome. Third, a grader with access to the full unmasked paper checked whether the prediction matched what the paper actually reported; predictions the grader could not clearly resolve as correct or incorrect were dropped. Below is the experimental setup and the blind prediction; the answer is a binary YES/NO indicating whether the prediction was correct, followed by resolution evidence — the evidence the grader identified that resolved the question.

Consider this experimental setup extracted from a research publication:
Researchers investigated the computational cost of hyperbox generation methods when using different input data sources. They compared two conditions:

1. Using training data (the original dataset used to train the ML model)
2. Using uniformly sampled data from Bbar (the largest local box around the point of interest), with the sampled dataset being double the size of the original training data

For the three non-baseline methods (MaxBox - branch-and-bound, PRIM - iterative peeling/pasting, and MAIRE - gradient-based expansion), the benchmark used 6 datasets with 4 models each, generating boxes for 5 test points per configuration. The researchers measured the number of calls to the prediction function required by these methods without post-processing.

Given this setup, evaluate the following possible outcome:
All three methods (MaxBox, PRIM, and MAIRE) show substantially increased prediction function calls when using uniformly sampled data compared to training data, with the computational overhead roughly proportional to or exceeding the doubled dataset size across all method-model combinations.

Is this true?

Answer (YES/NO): NO